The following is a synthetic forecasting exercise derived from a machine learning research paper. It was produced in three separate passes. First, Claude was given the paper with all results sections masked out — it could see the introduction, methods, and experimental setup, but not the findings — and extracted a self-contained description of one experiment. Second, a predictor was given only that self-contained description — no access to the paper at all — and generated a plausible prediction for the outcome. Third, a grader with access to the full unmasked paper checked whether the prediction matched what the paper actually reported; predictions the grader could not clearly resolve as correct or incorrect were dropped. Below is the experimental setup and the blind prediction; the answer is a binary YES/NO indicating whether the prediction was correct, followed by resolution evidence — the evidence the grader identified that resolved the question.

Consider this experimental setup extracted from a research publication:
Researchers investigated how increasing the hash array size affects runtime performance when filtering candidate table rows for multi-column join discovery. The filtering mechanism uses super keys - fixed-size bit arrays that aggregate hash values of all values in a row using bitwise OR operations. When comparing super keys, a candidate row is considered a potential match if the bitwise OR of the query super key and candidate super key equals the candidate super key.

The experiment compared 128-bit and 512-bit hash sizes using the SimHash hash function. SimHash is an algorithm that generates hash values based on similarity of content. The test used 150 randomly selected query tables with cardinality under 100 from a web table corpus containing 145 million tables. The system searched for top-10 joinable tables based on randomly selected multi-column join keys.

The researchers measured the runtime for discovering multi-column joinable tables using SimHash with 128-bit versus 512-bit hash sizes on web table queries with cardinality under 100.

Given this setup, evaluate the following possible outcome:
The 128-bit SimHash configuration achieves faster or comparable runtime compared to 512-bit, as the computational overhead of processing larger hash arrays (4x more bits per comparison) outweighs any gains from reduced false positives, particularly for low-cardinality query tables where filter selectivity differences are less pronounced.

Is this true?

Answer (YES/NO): YES